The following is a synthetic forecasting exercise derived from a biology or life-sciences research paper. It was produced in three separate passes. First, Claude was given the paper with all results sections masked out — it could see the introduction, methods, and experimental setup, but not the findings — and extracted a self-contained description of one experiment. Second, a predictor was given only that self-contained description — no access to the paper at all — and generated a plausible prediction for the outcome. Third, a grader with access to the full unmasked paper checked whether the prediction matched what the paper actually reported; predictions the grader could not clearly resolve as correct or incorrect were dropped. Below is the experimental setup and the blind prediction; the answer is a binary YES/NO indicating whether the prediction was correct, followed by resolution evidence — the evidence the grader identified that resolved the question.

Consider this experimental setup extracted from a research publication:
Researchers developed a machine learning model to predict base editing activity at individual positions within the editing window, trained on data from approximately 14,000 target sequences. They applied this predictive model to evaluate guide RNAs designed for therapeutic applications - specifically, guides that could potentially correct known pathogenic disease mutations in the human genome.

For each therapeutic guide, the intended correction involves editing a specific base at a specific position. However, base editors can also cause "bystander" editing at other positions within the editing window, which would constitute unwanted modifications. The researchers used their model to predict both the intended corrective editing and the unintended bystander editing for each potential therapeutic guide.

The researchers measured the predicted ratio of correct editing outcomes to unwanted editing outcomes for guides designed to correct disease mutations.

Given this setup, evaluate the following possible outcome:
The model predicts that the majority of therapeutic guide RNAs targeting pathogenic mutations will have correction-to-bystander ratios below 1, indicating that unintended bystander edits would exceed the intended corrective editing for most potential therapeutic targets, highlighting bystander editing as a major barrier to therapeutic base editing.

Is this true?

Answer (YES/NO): NO